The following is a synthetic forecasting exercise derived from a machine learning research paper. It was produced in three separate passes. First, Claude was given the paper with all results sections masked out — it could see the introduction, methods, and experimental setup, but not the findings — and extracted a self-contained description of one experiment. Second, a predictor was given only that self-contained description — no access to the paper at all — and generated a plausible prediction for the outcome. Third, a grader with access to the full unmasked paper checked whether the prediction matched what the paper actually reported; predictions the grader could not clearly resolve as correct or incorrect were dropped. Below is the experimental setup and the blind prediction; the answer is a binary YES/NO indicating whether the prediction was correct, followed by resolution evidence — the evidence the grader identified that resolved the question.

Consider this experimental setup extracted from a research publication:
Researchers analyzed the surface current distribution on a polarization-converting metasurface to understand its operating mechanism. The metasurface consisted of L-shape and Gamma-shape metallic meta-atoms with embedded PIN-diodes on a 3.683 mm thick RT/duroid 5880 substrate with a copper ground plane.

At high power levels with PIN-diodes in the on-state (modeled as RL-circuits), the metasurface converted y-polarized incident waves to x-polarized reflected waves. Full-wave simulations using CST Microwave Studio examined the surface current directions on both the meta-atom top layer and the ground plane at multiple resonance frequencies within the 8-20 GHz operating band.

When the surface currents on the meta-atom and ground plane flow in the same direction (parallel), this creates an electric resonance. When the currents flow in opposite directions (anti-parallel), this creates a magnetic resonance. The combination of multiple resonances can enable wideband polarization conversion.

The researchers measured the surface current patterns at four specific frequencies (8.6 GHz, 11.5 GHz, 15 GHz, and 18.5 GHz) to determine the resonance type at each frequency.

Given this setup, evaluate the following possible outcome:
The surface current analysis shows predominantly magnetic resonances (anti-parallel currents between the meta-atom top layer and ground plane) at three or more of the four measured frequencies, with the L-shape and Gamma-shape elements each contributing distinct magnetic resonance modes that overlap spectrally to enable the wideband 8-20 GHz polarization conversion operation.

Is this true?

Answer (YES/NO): NO